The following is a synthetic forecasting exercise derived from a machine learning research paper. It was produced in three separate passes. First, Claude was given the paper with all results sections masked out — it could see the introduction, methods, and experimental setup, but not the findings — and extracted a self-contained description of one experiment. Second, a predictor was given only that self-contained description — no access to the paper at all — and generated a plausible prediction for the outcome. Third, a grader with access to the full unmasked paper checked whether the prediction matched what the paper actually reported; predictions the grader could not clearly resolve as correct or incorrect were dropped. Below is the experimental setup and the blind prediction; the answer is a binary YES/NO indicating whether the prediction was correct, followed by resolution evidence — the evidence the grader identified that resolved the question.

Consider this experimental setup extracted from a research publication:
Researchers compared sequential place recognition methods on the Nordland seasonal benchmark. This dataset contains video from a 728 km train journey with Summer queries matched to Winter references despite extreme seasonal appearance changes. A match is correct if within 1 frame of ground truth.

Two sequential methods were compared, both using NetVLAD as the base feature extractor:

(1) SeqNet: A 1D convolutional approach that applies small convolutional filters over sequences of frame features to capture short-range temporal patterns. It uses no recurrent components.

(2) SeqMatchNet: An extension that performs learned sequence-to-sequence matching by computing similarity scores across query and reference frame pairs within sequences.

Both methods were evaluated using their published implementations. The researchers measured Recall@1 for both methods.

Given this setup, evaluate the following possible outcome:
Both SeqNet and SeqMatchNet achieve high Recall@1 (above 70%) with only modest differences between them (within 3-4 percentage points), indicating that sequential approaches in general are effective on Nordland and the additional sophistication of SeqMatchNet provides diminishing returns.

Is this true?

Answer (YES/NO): NO